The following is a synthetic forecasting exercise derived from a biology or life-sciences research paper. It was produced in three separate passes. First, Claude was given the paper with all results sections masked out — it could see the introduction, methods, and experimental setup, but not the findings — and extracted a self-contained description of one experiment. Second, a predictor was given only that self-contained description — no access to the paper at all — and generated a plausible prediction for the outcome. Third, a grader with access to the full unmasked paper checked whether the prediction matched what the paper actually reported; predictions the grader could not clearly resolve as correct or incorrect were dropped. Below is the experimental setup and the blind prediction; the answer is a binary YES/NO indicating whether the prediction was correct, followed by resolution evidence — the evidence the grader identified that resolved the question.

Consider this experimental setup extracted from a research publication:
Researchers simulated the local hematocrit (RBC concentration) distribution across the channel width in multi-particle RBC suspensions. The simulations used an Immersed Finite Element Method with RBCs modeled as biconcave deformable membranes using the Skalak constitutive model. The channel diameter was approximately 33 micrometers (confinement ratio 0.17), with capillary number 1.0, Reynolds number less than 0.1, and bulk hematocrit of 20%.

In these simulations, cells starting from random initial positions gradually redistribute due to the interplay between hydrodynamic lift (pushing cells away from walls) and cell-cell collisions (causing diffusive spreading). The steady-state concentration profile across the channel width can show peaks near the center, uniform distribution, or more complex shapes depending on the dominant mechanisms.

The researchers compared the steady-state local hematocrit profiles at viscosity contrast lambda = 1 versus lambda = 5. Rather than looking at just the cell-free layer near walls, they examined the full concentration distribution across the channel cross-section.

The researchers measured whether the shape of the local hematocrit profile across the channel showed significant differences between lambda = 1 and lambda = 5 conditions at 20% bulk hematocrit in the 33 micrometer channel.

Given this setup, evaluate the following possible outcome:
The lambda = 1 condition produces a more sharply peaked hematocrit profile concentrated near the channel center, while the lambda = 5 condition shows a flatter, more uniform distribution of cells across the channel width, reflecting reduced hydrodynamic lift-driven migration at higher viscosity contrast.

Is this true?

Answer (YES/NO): NO